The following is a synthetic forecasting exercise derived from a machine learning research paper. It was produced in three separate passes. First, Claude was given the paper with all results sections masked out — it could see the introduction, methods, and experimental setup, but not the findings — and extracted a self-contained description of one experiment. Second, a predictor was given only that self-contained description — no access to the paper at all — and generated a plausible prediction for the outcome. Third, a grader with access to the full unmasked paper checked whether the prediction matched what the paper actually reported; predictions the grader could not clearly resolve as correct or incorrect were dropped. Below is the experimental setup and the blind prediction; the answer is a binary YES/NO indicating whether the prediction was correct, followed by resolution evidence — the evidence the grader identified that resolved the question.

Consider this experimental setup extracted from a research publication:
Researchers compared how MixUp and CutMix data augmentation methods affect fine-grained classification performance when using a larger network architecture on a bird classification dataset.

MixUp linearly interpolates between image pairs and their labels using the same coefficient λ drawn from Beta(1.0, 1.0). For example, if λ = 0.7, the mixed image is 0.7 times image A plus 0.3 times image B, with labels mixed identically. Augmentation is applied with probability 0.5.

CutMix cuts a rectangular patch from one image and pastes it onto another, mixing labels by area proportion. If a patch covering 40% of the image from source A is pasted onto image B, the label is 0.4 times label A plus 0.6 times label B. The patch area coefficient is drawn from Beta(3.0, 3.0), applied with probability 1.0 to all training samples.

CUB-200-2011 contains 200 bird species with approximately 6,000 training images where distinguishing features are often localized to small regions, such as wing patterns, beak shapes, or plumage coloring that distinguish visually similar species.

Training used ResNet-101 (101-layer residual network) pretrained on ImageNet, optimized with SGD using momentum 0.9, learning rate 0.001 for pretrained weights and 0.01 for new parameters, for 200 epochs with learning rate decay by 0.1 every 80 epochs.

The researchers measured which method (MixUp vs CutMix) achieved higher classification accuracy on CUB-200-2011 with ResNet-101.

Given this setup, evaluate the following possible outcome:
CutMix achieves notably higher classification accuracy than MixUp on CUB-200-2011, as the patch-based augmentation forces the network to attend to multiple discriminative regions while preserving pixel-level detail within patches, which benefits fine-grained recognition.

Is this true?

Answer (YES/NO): NO